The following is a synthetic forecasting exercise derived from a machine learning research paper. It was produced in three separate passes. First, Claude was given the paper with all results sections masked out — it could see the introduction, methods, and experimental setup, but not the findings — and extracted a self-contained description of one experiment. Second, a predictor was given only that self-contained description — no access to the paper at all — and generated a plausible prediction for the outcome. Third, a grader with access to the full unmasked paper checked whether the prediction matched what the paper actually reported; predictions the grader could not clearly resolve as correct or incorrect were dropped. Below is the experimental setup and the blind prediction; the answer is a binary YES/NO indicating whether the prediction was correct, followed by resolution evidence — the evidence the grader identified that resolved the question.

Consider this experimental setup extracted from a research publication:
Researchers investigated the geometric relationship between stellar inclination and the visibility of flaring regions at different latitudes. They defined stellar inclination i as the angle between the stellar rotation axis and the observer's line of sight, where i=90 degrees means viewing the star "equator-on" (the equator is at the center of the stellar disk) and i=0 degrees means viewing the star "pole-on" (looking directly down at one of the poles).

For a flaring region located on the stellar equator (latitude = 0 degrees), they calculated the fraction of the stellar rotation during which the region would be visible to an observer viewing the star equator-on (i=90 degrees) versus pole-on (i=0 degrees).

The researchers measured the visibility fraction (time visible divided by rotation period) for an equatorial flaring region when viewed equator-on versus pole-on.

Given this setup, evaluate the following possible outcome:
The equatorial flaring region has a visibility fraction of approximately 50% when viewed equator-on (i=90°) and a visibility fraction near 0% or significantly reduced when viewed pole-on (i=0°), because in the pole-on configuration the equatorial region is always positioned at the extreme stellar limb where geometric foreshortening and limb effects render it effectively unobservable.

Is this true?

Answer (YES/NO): NO